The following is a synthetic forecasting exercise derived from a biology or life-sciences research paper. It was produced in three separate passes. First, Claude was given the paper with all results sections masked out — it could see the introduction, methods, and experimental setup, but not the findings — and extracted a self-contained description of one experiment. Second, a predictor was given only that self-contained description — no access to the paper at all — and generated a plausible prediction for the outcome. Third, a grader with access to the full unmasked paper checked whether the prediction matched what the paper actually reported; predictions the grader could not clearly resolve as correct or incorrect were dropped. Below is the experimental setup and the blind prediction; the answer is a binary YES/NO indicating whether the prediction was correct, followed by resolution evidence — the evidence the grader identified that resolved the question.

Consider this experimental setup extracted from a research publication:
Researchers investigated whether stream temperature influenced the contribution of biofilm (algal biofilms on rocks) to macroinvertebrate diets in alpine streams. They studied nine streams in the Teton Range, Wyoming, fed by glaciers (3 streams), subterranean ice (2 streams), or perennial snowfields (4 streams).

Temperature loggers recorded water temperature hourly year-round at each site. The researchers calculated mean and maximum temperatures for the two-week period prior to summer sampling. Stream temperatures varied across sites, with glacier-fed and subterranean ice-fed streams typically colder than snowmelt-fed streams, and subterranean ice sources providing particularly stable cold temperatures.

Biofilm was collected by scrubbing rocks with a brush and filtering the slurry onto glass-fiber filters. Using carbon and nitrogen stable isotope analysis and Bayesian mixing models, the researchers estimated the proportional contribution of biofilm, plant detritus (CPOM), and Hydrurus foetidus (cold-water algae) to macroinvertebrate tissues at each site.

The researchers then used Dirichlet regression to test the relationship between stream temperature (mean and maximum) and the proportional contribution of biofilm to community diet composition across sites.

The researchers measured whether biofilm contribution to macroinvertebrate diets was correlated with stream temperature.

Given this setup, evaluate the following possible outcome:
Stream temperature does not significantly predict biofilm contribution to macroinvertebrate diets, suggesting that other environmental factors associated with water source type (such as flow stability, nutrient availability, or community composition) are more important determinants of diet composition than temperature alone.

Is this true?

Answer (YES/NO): NO